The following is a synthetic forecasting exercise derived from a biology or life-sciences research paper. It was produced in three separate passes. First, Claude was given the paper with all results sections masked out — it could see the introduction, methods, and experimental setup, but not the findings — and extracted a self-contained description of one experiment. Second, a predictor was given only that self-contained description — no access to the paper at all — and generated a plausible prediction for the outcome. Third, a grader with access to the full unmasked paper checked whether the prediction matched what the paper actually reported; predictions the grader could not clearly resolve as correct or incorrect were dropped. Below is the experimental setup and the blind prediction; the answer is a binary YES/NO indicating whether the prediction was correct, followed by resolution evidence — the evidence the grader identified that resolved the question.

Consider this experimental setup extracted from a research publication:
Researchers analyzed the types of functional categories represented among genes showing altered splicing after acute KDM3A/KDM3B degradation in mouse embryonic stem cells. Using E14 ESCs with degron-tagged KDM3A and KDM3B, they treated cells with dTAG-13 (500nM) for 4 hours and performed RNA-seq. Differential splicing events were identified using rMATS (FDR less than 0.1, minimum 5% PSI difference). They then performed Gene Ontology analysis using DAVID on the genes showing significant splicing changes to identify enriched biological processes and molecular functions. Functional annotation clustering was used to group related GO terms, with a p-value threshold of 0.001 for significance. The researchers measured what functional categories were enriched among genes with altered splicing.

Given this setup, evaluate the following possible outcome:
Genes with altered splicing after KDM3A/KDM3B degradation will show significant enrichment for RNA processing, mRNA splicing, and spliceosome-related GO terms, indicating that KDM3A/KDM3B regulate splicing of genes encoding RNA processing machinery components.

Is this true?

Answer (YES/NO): NO